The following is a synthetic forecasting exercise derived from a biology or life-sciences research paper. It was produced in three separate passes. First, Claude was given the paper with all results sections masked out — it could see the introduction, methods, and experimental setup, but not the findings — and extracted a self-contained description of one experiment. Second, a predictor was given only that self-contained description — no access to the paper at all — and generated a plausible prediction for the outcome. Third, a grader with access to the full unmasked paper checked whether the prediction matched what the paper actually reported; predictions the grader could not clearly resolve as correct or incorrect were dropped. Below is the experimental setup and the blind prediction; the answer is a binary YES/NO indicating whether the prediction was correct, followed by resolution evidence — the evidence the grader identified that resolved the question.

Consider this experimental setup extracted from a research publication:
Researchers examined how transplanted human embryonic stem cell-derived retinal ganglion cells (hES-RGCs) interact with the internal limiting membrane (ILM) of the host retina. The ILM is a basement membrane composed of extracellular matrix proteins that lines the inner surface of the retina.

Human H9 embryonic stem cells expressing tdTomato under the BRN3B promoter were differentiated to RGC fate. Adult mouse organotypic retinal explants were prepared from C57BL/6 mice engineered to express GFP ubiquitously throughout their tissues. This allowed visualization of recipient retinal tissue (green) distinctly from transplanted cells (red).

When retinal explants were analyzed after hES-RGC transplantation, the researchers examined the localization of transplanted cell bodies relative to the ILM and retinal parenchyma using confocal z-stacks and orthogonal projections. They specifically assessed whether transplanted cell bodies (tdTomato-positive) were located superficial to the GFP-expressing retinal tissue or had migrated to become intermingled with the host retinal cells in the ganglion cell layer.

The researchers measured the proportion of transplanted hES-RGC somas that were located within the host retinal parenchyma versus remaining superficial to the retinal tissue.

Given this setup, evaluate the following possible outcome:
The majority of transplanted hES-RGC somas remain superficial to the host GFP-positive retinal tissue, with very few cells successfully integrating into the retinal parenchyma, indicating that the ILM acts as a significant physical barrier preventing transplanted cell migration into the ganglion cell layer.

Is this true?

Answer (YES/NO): YES